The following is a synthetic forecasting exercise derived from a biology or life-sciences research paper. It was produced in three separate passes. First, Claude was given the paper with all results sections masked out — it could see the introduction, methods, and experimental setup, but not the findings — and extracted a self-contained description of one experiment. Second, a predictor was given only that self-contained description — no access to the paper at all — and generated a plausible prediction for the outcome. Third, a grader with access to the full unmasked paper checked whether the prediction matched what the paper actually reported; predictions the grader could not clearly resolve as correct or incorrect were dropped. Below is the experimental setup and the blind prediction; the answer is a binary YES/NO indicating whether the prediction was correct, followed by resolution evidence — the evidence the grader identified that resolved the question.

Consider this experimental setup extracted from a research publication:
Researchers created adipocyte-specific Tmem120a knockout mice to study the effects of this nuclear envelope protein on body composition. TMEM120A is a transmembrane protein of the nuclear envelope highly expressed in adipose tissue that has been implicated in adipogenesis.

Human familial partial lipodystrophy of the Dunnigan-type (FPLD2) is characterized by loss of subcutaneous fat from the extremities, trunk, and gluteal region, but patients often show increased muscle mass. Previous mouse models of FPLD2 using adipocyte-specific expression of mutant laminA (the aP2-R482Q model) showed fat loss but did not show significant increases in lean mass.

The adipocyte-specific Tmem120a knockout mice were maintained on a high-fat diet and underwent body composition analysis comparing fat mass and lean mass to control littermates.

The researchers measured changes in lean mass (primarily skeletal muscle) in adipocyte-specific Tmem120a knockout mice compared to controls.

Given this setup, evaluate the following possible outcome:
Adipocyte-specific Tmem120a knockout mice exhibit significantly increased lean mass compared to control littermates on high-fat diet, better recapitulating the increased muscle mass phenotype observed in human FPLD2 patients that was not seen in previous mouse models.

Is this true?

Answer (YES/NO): YES